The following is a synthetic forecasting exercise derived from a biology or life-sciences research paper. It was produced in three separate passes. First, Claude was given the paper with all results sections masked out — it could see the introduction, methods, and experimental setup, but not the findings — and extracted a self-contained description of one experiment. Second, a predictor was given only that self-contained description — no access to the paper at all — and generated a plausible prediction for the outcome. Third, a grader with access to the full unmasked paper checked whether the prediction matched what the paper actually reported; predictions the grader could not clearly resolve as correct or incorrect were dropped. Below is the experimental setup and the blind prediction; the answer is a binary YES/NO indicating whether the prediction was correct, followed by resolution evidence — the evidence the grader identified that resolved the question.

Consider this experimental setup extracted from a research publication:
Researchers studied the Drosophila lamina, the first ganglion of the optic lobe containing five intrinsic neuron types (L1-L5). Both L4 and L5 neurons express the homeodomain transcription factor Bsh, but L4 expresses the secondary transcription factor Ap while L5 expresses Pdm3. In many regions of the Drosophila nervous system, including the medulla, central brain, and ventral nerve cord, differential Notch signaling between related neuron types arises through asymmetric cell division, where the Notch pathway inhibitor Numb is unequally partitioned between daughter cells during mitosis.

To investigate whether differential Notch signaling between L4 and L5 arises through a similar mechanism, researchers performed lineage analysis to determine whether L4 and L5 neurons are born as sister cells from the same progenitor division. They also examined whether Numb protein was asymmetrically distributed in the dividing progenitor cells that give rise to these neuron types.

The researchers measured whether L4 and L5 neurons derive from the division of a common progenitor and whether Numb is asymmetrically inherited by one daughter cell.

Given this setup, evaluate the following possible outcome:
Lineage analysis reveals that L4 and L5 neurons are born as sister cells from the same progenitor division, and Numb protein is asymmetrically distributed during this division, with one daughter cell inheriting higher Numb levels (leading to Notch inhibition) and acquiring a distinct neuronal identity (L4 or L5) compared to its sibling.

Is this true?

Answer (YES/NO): NO